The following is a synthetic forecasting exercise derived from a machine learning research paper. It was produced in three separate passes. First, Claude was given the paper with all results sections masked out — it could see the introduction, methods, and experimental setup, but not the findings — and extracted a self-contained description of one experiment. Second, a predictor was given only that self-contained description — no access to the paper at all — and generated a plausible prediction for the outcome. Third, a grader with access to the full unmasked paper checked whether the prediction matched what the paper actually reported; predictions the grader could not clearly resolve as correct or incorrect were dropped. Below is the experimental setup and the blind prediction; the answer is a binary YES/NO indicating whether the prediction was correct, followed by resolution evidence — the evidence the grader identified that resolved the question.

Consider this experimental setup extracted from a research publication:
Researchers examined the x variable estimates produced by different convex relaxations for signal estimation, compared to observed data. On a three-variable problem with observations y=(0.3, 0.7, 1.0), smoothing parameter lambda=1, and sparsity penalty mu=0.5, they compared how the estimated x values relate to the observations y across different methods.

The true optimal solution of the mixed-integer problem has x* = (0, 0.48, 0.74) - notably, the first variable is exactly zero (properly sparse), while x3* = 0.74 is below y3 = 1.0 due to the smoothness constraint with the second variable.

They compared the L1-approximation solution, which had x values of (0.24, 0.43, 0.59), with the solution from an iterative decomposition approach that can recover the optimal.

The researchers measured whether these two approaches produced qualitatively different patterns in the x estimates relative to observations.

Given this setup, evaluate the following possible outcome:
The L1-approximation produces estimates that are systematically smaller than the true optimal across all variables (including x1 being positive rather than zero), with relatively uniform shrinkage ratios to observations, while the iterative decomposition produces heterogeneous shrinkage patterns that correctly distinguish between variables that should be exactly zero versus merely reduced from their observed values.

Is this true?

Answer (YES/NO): NO